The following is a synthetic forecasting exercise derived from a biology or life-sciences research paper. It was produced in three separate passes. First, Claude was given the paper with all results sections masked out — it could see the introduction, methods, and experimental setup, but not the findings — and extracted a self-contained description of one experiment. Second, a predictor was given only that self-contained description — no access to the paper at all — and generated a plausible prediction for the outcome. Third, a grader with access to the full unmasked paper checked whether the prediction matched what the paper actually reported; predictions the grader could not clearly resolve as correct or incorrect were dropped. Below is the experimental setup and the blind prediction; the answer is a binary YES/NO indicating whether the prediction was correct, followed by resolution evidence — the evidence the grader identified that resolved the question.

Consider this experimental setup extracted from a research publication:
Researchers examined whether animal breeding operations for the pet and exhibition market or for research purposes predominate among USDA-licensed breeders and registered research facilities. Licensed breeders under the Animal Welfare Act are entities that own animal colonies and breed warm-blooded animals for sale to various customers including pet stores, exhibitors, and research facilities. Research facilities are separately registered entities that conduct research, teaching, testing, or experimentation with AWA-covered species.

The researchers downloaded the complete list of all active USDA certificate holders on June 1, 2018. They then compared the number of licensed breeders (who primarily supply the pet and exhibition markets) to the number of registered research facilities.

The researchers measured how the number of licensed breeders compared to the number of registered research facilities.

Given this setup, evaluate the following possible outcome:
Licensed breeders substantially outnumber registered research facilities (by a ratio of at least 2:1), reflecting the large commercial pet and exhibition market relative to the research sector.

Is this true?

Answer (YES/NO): YES